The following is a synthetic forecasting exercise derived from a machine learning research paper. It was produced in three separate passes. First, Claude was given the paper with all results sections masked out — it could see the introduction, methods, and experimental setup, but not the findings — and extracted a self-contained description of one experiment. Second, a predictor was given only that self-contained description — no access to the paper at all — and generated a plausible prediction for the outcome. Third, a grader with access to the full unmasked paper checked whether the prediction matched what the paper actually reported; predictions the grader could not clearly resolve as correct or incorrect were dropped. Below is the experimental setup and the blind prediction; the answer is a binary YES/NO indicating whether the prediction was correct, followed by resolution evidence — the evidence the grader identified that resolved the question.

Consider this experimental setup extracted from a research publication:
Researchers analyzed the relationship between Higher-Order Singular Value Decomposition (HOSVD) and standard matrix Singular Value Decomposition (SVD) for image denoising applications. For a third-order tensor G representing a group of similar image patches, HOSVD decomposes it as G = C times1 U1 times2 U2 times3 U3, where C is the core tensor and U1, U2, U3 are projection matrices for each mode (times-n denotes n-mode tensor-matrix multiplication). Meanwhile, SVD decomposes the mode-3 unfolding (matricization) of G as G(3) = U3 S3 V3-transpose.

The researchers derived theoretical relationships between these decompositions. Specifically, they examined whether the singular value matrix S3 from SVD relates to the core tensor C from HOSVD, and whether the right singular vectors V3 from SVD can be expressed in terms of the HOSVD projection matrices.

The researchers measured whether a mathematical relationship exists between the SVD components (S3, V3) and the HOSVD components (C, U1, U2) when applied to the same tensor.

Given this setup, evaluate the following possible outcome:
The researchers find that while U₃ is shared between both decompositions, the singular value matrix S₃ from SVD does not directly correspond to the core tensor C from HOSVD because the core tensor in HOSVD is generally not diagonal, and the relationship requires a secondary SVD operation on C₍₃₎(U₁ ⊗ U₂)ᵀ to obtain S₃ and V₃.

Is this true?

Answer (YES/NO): NO